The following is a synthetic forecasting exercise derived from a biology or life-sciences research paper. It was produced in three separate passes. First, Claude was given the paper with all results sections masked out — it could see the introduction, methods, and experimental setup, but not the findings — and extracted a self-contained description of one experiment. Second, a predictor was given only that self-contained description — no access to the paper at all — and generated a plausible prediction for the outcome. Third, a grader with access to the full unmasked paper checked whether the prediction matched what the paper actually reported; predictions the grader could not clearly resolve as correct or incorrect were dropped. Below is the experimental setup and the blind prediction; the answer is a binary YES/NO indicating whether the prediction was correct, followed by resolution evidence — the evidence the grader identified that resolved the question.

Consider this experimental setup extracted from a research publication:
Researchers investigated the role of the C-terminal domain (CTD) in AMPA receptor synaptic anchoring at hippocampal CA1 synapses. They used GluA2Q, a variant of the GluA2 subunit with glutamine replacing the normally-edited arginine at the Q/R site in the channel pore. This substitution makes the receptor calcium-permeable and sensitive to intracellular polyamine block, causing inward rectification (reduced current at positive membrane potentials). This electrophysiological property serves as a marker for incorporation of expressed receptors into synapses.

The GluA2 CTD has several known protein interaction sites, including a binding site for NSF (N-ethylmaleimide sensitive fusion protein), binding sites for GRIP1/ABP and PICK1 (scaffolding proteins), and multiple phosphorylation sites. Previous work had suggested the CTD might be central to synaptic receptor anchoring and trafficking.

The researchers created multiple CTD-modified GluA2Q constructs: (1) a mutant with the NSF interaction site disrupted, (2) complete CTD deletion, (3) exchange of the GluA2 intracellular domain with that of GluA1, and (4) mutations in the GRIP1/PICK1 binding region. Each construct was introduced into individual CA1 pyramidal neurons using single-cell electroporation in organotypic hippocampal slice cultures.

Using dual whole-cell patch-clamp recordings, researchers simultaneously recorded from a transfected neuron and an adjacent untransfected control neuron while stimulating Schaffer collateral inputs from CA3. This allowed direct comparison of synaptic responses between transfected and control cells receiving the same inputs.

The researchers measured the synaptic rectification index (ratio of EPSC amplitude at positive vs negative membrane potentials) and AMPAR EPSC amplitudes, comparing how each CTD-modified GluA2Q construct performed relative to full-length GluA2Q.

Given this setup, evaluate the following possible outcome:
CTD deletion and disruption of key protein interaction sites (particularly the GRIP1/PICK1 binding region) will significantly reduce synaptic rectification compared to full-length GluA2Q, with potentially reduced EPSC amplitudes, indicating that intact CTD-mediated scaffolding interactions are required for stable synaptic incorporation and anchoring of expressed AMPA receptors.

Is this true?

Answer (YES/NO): NO